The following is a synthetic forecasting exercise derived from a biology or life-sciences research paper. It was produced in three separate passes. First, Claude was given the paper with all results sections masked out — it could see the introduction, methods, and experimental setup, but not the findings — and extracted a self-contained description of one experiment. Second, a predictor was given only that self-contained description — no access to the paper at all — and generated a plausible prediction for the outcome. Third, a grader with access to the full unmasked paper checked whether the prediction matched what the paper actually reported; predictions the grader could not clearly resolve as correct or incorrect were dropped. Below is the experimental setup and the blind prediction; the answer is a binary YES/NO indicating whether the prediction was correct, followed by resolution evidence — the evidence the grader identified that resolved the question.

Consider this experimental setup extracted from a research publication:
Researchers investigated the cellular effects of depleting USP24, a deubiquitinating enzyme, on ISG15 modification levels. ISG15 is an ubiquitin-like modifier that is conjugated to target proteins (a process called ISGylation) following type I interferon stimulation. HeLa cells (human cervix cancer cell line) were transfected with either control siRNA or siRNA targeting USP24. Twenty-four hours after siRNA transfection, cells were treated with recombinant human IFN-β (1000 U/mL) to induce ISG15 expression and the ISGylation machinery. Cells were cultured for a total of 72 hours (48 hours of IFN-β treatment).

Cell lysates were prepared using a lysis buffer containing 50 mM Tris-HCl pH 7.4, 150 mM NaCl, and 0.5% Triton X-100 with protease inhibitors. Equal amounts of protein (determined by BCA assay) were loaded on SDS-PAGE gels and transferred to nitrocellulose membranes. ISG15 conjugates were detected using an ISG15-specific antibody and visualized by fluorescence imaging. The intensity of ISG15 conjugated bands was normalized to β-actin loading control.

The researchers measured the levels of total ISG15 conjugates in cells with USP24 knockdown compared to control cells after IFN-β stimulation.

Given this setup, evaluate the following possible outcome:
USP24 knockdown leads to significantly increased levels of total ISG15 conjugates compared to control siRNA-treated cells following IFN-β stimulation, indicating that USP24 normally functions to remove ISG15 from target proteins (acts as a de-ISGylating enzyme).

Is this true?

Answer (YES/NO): YES